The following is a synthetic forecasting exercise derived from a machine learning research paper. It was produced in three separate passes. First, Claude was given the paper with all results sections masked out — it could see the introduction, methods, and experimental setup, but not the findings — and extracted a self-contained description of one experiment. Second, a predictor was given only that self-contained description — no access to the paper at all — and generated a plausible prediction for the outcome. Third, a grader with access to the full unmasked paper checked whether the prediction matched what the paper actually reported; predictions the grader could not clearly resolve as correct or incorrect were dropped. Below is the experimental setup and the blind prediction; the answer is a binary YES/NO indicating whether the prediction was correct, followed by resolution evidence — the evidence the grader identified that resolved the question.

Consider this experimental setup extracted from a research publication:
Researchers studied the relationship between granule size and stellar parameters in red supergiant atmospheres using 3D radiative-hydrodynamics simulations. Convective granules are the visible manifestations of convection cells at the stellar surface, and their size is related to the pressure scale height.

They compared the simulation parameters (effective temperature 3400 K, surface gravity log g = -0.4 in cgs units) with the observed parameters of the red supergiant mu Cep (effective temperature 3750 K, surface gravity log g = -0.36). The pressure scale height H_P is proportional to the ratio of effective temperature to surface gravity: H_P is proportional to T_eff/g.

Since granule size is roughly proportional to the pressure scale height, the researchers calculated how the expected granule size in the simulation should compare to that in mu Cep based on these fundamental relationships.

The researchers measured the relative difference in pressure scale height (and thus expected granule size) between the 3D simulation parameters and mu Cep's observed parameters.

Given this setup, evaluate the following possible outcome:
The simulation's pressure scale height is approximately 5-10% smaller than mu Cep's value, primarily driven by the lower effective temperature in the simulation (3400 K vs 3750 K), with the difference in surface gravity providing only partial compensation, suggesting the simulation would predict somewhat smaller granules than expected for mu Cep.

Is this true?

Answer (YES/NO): NO